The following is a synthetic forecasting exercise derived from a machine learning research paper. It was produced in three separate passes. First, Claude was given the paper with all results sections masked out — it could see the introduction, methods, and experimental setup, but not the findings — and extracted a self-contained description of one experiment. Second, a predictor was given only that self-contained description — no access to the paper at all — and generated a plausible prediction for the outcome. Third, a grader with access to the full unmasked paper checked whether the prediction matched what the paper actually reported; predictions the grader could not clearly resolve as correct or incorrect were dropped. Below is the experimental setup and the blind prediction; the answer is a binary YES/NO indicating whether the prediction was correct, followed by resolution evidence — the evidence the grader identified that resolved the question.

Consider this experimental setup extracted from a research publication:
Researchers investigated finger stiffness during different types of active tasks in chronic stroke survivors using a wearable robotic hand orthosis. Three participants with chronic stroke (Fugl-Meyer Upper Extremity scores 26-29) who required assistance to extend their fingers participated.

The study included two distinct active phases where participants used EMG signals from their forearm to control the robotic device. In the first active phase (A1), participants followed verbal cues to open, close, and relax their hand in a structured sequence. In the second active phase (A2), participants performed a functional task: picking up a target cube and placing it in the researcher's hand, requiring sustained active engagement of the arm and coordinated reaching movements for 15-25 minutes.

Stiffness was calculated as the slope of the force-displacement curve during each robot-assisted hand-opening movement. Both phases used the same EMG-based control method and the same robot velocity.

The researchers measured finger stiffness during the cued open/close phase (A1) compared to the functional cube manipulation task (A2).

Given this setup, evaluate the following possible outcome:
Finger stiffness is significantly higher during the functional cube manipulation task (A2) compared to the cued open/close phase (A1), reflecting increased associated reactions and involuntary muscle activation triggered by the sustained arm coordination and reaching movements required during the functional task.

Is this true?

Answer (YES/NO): NO